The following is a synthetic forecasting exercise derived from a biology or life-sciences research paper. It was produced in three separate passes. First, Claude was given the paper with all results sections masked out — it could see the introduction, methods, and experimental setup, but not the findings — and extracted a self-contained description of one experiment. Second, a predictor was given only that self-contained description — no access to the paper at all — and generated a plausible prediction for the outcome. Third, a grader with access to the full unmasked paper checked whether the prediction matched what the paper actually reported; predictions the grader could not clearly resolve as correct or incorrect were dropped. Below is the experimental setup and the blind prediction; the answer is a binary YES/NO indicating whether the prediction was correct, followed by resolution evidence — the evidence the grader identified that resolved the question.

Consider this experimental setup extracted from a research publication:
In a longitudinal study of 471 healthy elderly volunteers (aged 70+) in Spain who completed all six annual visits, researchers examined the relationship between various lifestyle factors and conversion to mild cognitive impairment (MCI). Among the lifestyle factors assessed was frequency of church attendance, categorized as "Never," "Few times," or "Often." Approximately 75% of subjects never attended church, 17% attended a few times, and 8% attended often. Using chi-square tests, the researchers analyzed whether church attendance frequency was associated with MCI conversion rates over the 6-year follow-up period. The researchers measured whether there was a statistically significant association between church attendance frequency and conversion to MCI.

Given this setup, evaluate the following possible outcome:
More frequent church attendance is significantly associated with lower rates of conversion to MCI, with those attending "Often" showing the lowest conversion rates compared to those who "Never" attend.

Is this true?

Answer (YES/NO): NO